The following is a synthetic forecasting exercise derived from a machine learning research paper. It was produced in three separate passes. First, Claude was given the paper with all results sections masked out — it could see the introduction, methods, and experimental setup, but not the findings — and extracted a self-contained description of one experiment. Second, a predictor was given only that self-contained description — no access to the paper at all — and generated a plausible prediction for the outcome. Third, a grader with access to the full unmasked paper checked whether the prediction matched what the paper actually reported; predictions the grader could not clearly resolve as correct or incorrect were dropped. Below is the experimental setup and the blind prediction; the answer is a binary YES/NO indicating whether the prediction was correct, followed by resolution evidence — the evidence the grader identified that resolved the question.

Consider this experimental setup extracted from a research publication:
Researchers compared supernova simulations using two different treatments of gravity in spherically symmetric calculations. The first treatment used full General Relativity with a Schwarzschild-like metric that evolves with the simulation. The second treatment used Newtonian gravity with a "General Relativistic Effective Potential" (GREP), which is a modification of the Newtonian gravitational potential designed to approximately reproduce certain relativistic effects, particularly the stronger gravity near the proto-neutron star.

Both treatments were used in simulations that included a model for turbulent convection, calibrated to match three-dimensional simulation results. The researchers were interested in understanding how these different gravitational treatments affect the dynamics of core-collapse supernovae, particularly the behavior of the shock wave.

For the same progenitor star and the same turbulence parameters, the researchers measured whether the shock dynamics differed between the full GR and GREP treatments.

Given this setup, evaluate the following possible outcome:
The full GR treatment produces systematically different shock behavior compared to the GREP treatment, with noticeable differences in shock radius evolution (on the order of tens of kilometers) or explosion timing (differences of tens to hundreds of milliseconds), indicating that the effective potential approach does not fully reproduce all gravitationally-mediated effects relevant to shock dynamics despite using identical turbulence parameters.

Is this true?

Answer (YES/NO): YES